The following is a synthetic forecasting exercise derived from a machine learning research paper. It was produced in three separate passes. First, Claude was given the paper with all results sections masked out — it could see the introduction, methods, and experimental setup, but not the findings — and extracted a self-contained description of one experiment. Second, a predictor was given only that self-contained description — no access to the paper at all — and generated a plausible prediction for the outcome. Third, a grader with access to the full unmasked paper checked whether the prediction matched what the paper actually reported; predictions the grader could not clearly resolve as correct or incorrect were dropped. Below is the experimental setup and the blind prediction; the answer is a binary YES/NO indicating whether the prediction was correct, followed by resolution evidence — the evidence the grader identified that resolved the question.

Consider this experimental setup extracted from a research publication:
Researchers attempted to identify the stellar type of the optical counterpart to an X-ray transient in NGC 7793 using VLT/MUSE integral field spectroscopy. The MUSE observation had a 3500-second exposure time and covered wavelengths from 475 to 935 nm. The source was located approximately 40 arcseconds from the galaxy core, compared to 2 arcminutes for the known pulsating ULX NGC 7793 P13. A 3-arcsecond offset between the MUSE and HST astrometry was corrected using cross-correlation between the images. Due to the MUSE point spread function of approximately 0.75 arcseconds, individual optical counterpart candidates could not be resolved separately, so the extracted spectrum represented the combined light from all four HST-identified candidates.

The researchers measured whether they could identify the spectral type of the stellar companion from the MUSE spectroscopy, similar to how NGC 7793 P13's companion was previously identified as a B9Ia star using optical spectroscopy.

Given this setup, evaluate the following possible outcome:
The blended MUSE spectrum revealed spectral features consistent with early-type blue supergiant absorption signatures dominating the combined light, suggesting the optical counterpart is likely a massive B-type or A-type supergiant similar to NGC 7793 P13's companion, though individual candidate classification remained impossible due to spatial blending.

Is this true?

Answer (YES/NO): NO